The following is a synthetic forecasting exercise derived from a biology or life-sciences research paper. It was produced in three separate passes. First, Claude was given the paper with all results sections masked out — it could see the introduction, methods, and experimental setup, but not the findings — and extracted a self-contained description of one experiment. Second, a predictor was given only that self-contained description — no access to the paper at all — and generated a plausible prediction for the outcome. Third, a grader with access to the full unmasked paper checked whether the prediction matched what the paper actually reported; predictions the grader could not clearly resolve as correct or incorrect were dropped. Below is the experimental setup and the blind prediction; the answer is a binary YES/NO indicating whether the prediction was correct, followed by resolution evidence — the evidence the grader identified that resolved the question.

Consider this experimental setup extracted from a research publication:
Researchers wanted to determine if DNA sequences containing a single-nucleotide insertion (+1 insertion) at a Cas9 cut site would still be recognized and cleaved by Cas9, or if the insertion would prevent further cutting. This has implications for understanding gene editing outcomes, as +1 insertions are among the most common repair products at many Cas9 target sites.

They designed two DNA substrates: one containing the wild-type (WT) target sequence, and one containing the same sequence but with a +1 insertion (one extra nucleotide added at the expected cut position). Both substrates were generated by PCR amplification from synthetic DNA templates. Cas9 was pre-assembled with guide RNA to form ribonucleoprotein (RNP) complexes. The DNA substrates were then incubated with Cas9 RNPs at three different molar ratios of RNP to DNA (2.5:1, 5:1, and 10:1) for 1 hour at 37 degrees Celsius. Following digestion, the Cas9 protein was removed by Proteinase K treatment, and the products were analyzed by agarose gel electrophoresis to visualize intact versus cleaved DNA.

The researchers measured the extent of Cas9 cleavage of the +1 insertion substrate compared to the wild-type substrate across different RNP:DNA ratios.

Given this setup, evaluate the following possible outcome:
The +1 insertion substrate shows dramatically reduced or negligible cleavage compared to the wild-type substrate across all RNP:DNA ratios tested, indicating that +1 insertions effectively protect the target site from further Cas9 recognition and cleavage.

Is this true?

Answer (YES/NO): NO